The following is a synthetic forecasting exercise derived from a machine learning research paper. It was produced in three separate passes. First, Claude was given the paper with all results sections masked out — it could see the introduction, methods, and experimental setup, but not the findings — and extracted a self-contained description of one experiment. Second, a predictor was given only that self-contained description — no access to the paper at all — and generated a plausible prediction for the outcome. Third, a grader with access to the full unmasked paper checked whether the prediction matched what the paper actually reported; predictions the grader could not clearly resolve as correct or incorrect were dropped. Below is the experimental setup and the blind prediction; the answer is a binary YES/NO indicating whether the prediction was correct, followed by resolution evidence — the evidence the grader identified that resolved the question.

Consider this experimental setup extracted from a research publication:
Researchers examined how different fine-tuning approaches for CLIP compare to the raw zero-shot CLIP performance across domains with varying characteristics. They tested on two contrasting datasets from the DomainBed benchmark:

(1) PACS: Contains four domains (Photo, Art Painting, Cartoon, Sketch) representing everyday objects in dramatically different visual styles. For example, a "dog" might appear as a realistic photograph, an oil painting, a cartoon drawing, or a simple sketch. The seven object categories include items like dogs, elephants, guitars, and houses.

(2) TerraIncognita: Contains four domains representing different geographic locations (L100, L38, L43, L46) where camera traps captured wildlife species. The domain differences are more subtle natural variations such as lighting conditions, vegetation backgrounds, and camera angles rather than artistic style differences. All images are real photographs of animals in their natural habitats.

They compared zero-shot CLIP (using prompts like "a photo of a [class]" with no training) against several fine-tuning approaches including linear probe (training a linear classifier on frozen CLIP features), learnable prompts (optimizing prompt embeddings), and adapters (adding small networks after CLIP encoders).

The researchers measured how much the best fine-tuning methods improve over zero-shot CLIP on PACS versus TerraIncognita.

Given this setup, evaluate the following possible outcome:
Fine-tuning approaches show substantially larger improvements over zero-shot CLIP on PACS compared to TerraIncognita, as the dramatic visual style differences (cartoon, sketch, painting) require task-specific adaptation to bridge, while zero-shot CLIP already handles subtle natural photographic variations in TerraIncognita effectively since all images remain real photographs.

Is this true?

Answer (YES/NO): NO